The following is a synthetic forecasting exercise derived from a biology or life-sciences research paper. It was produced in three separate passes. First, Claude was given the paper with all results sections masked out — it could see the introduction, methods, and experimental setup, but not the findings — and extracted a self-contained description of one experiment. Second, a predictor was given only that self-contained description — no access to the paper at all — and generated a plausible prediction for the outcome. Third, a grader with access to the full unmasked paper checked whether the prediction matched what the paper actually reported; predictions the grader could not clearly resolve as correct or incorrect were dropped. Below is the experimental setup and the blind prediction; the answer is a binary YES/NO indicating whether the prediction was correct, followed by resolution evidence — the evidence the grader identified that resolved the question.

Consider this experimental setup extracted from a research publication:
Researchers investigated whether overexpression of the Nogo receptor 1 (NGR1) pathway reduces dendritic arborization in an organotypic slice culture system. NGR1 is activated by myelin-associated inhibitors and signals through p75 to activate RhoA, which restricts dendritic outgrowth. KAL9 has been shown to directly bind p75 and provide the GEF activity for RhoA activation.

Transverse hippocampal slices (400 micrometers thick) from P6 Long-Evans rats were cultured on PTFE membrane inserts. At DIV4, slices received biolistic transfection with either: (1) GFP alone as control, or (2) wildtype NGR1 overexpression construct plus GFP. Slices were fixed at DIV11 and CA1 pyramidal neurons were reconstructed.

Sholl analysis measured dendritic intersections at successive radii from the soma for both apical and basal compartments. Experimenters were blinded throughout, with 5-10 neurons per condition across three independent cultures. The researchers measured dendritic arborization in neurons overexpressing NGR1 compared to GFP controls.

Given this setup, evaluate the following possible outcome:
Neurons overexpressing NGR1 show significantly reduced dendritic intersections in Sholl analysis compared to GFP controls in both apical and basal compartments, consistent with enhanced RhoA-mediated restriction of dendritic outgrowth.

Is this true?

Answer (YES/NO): NO